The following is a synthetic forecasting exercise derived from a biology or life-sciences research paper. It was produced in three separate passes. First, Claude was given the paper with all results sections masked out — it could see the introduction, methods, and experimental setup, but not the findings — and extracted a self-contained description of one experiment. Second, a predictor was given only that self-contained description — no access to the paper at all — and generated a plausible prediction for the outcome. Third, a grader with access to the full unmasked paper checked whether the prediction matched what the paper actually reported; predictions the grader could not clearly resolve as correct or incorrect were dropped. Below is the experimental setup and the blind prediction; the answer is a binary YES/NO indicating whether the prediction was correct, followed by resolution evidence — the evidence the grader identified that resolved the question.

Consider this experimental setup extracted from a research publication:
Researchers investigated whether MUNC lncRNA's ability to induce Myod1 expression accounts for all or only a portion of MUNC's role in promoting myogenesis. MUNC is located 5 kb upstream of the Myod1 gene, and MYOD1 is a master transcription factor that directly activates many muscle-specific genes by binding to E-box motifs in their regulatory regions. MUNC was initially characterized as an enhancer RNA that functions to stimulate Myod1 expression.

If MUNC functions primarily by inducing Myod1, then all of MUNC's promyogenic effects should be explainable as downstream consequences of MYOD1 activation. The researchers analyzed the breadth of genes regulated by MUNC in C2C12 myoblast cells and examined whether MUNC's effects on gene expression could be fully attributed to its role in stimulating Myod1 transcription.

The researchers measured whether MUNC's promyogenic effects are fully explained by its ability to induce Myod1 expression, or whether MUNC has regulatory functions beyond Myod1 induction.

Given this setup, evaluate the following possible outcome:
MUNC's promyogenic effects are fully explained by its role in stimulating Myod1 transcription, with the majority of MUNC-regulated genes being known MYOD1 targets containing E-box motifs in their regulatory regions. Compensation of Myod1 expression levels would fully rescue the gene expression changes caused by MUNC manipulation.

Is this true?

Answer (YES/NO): NO